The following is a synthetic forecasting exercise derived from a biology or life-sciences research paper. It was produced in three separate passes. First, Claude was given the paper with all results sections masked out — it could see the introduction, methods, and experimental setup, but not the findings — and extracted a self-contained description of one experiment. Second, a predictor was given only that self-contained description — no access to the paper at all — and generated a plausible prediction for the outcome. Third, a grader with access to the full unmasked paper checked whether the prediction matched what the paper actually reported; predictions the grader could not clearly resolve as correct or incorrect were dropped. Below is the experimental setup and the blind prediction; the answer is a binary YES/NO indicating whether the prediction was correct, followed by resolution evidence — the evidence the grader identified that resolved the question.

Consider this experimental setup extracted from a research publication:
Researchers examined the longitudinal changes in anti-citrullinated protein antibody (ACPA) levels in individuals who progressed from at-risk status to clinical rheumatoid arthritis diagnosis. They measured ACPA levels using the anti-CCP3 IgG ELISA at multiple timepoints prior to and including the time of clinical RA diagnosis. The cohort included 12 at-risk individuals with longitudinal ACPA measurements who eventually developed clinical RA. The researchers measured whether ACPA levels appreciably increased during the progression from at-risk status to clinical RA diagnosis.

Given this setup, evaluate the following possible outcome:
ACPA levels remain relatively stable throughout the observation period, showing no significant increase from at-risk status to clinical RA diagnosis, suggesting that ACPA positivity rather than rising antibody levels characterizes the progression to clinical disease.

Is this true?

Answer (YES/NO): YES